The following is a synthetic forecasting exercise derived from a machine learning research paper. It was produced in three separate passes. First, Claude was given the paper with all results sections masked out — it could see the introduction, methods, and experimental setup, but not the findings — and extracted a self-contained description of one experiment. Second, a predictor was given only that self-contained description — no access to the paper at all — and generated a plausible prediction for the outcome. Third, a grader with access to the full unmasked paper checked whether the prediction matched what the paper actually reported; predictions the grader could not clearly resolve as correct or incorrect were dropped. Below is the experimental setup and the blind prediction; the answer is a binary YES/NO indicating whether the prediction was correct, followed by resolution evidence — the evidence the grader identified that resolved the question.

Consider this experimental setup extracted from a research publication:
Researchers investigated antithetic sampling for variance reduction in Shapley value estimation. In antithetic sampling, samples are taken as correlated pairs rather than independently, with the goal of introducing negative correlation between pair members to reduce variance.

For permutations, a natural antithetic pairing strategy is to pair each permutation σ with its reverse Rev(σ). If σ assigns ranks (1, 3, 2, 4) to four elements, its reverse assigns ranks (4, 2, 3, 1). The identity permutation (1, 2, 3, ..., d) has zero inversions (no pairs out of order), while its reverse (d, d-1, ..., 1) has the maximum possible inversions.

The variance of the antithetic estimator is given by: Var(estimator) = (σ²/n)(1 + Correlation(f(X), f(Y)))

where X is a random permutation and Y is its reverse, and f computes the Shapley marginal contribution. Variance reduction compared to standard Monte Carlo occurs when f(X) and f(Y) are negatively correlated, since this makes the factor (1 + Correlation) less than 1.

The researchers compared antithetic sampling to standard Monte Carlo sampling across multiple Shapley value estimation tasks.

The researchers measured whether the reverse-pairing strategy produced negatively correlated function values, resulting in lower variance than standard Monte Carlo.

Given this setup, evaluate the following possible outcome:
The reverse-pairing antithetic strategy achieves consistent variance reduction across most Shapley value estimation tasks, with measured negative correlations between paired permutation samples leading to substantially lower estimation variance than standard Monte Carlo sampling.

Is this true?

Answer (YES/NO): YES